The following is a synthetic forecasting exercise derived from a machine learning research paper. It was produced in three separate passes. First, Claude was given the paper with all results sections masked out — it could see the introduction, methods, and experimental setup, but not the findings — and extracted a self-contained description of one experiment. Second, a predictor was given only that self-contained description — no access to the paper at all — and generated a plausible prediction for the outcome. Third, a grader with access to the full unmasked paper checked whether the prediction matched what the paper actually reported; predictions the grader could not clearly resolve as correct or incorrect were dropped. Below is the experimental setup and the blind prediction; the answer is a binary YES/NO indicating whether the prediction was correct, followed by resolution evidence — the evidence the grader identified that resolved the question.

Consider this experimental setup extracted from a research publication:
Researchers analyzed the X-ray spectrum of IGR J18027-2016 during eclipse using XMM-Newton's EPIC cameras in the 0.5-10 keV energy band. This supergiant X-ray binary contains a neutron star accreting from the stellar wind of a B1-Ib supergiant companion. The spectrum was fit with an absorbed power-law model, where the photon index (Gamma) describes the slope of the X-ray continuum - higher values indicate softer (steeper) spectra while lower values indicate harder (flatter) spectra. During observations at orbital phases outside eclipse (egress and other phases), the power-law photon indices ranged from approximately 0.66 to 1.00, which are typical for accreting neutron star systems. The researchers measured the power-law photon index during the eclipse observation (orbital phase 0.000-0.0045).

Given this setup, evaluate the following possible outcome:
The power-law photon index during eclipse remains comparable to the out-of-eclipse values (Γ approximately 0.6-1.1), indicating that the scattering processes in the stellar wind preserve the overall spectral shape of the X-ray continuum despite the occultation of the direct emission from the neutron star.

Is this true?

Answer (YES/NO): NO